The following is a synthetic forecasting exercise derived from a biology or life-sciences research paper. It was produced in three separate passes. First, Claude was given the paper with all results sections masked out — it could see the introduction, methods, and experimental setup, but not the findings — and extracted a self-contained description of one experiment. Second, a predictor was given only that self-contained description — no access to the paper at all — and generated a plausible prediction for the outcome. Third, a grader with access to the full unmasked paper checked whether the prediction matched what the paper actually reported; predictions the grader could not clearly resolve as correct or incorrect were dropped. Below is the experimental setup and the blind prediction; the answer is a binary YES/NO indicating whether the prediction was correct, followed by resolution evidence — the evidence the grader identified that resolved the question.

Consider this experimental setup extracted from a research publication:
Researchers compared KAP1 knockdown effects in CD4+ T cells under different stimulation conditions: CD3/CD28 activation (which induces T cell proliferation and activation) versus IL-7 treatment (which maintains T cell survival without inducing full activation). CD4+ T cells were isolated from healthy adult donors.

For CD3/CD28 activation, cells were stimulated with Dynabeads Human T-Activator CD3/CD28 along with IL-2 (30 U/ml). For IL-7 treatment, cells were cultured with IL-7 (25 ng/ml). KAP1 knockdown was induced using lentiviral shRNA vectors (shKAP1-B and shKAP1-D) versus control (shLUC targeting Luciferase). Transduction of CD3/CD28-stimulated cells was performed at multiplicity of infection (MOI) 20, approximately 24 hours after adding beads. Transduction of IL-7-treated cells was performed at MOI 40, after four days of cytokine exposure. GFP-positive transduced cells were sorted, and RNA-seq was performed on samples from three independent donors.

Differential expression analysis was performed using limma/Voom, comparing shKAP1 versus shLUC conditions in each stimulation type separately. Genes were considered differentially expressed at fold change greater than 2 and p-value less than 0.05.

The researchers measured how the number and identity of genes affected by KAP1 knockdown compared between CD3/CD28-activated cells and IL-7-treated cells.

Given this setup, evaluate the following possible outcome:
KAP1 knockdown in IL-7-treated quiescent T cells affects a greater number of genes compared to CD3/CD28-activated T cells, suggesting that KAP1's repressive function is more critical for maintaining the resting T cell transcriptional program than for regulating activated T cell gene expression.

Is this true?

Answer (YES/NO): NO